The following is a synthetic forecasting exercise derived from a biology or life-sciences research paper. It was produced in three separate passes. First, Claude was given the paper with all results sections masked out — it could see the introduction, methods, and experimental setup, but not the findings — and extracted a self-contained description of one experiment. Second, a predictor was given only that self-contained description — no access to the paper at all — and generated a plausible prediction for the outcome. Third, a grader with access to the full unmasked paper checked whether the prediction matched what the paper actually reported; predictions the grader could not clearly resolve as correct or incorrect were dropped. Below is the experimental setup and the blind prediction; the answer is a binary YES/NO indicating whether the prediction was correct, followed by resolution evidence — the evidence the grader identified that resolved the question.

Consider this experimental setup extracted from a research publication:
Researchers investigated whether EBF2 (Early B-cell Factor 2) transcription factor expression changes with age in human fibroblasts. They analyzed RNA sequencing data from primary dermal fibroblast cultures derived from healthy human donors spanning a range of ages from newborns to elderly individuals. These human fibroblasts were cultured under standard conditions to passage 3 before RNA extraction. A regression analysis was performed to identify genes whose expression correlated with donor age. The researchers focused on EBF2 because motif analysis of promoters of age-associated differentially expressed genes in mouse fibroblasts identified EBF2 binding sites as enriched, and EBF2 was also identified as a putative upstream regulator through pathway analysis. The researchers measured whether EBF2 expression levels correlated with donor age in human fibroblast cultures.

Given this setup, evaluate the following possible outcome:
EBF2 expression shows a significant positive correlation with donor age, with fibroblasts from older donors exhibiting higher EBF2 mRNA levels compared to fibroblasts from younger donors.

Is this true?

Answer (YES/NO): YES